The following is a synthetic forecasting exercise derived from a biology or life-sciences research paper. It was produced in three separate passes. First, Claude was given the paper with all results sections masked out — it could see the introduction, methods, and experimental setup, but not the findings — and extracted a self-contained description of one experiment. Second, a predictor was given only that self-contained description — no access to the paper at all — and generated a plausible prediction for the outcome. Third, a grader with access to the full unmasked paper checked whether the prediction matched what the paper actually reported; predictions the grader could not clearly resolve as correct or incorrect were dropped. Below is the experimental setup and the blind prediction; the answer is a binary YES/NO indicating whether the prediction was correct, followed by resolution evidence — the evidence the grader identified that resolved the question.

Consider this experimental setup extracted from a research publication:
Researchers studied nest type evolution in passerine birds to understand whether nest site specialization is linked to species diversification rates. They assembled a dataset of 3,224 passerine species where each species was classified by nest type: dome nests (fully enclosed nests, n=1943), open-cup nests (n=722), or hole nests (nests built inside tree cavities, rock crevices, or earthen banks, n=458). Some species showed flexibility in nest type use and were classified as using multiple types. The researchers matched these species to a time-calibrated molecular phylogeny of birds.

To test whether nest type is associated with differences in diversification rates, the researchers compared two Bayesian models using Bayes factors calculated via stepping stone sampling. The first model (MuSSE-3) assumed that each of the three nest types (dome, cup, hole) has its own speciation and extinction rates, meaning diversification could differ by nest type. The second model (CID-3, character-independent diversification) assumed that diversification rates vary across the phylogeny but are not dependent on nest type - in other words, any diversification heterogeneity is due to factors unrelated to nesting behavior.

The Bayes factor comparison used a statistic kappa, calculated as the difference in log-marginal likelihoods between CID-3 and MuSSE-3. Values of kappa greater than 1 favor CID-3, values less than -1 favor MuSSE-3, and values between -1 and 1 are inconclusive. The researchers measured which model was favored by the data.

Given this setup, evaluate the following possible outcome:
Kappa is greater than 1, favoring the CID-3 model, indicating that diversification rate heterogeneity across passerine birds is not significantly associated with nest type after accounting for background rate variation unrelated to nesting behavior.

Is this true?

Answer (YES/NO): YES